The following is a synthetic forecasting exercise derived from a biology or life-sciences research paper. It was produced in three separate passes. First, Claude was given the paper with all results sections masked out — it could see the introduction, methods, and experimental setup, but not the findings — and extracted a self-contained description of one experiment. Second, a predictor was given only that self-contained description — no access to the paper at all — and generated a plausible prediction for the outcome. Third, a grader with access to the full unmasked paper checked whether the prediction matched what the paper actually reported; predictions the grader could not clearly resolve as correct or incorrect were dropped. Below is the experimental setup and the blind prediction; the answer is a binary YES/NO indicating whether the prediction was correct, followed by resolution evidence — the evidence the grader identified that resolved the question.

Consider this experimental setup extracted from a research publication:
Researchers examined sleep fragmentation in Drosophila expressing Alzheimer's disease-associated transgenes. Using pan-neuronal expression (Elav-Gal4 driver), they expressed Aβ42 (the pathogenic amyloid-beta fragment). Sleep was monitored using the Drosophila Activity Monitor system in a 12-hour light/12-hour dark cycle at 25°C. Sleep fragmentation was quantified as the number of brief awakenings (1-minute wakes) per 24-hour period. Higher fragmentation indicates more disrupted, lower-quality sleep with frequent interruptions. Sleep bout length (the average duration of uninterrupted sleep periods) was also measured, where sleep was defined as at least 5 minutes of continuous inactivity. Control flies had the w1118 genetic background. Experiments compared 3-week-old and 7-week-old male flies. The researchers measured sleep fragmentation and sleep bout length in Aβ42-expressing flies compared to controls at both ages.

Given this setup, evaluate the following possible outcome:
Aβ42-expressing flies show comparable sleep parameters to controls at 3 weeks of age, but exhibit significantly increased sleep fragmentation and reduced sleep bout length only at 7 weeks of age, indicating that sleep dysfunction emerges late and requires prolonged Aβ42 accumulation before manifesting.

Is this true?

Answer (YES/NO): NO